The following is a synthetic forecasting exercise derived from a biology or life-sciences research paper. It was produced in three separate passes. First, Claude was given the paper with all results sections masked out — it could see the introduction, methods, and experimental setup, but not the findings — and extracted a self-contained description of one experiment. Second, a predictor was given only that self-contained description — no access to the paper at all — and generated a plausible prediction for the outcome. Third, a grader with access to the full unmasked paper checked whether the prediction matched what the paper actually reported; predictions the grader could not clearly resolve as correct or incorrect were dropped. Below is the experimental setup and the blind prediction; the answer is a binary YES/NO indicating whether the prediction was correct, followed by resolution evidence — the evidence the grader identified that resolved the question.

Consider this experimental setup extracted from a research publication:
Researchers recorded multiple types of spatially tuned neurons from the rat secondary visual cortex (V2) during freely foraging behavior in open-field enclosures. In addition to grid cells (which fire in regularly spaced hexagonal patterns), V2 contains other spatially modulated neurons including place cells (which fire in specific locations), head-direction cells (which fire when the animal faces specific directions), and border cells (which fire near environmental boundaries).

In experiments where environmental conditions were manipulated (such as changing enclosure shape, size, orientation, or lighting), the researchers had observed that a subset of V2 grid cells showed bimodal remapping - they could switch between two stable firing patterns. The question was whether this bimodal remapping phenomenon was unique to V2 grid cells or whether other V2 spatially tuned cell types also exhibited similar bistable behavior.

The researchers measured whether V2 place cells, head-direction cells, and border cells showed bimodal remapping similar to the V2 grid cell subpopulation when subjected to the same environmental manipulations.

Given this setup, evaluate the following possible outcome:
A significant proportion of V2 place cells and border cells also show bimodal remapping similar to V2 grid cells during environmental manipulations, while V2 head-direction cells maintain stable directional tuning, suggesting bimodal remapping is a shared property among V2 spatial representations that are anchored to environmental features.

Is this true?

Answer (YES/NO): NO